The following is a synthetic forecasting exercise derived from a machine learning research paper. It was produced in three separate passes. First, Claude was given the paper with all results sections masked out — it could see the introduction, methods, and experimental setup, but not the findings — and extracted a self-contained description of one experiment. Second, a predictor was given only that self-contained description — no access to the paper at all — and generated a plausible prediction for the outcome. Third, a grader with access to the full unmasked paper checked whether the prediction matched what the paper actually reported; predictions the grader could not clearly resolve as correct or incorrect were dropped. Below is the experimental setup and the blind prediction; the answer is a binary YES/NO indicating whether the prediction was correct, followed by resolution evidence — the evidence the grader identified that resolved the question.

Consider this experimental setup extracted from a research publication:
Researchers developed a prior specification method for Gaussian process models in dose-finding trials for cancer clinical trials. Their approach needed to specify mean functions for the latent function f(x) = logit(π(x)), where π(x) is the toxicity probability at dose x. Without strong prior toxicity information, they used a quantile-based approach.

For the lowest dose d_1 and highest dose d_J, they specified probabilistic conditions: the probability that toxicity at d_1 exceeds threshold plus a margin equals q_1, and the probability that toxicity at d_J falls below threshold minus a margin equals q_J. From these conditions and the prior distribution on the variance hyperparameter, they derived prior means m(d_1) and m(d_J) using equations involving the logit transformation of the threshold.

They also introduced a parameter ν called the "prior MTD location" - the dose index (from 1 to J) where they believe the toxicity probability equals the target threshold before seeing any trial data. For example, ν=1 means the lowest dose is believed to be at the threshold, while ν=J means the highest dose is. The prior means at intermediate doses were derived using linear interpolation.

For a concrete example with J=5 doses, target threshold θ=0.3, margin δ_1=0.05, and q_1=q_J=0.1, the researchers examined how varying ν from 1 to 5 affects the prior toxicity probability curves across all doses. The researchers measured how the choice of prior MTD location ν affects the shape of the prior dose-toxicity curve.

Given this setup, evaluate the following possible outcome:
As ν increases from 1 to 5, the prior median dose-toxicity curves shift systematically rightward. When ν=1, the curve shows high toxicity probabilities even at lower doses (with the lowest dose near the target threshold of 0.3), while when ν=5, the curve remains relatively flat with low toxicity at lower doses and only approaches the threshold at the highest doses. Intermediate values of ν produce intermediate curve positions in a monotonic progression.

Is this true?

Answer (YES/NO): YES